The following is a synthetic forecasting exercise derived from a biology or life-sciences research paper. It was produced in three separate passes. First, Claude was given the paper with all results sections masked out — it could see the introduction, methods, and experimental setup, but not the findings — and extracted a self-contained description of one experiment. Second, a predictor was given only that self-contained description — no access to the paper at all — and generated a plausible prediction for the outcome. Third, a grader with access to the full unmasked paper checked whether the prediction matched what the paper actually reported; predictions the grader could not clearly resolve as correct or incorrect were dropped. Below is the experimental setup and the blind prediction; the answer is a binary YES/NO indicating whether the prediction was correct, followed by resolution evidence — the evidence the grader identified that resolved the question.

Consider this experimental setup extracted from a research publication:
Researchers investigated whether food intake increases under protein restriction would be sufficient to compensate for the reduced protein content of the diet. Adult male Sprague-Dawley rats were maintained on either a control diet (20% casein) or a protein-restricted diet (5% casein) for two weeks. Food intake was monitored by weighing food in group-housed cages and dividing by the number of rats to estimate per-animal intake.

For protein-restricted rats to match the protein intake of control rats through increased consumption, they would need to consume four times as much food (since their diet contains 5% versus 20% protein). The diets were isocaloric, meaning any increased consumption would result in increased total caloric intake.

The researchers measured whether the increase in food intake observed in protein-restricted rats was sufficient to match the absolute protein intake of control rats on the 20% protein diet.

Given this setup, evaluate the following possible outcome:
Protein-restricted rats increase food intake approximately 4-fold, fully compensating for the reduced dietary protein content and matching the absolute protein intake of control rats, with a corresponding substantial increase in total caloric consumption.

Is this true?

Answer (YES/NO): NO